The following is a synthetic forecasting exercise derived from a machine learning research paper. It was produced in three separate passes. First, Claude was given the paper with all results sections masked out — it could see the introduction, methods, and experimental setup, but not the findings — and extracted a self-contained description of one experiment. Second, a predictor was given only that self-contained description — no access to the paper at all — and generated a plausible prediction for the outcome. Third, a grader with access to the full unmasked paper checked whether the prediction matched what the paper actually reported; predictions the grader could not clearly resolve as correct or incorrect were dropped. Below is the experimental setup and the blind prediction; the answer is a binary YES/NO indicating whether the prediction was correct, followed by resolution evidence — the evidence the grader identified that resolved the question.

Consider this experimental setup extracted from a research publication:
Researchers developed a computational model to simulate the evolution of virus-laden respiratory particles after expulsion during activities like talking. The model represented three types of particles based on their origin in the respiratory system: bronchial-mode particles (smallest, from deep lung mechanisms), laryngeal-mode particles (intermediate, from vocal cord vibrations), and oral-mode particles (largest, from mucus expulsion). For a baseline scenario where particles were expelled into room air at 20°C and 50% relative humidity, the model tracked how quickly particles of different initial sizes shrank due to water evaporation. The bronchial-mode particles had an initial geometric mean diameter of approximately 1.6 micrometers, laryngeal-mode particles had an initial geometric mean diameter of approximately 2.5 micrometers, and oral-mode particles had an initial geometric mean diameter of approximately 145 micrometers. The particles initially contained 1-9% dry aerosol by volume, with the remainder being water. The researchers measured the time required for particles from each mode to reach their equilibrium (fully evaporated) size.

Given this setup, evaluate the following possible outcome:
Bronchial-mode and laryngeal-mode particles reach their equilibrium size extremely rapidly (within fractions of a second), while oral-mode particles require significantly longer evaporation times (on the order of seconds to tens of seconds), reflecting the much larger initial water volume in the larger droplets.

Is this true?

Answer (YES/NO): YES